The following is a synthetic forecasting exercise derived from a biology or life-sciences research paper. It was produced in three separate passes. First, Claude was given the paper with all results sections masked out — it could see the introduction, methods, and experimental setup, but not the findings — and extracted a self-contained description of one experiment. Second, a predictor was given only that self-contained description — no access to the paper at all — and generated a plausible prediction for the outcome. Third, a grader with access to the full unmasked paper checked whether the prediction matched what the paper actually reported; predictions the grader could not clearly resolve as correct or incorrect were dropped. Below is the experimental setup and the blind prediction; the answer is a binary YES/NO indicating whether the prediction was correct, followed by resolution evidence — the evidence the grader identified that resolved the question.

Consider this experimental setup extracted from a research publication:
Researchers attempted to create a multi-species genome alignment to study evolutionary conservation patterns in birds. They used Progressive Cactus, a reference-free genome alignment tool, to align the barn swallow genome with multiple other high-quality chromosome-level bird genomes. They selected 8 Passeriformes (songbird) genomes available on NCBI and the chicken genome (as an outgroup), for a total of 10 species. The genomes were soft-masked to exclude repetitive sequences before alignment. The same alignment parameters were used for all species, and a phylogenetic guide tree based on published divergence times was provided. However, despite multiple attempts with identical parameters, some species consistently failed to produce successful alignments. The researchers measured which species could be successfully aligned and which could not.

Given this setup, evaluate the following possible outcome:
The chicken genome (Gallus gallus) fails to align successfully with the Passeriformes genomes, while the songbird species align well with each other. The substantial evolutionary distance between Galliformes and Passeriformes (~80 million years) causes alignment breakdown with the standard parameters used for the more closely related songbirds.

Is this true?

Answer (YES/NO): NO